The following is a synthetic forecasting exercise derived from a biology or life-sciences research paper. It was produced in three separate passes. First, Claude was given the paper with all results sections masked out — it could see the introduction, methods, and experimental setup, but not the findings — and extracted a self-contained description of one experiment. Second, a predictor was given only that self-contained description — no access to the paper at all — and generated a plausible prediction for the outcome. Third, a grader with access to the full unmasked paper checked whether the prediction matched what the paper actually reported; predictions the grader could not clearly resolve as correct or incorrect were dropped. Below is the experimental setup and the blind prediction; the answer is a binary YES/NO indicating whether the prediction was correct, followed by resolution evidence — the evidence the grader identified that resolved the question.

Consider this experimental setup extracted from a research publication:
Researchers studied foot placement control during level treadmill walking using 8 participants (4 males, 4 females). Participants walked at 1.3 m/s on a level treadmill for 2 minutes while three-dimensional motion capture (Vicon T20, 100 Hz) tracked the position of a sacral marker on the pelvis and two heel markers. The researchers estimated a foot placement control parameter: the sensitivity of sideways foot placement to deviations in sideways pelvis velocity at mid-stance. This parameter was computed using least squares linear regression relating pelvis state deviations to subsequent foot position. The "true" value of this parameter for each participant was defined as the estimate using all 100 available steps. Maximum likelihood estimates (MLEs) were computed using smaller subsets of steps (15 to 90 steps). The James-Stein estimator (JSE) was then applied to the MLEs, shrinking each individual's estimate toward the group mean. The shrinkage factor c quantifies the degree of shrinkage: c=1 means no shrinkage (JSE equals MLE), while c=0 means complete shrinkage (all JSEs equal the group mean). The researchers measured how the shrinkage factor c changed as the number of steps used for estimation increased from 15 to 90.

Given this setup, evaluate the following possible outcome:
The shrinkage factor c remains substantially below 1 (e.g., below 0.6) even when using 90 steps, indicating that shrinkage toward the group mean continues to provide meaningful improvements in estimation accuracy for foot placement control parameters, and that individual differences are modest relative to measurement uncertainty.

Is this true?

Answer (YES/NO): NO